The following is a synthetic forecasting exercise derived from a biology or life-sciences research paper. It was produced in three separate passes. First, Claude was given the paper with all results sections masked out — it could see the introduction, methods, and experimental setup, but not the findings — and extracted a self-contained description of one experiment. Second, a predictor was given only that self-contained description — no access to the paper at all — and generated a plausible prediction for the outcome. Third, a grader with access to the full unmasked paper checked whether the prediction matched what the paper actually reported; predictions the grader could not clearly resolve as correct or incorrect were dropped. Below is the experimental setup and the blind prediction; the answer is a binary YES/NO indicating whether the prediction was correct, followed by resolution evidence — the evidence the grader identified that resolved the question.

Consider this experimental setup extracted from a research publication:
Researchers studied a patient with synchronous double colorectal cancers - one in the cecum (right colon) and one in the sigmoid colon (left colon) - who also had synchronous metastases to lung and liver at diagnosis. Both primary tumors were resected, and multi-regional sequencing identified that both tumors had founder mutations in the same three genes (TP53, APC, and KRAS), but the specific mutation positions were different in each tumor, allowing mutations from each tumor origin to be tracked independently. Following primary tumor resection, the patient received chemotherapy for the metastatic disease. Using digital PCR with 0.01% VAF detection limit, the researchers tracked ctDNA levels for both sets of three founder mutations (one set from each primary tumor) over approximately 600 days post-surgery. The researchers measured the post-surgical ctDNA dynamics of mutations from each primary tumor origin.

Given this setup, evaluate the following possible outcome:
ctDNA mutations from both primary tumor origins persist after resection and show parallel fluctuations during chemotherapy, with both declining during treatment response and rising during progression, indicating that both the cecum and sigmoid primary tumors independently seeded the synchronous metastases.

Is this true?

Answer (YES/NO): NO